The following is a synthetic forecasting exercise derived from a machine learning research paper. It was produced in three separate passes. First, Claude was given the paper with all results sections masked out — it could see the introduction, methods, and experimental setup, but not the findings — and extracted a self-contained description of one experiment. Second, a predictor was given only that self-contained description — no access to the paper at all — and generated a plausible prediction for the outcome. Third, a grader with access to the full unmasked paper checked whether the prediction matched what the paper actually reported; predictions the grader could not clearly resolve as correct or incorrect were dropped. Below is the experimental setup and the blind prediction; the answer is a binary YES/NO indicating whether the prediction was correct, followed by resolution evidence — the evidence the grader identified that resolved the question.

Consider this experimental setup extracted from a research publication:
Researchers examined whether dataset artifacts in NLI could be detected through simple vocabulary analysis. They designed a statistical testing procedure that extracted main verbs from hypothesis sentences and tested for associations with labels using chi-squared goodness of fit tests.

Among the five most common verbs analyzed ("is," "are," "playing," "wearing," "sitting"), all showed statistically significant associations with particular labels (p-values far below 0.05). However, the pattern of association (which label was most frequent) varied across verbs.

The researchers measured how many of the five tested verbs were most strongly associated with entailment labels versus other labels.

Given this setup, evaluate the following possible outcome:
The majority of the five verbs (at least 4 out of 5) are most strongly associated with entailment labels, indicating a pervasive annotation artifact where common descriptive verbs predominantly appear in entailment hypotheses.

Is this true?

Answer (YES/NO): NO